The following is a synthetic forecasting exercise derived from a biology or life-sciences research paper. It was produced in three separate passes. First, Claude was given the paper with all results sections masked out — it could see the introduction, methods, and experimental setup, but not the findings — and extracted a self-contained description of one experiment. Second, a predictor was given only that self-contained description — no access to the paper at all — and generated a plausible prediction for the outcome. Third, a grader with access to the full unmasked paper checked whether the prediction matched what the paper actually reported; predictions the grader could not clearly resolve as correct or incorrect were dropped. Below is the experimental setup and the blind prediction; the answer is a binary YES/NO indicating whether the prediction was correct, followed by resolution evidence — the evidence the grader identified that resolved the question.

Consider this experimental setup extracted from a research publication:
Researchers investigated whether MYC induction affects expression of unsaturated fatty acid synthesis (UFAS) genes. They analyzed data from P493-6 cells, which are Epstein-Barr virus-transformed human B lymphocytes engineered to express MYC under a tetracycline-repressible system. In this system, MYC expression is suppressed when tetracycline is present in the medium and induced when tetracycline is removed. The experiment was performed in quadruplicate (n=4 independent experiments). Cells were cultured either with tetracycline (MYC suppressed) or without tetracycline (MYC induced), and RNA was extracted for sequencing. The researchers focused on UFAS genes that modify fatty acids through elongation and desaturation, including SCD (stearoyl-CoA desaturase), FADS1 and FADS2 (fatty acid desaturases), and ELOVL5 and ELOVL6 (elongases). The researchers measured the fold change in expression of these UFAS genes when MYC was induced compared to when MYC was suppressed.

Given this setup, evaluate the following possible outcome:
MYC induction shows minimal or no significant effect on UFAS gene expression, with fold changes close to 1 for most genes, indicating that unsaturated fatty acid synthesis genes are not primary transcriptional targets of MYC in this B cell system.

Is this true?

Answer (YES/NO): NO